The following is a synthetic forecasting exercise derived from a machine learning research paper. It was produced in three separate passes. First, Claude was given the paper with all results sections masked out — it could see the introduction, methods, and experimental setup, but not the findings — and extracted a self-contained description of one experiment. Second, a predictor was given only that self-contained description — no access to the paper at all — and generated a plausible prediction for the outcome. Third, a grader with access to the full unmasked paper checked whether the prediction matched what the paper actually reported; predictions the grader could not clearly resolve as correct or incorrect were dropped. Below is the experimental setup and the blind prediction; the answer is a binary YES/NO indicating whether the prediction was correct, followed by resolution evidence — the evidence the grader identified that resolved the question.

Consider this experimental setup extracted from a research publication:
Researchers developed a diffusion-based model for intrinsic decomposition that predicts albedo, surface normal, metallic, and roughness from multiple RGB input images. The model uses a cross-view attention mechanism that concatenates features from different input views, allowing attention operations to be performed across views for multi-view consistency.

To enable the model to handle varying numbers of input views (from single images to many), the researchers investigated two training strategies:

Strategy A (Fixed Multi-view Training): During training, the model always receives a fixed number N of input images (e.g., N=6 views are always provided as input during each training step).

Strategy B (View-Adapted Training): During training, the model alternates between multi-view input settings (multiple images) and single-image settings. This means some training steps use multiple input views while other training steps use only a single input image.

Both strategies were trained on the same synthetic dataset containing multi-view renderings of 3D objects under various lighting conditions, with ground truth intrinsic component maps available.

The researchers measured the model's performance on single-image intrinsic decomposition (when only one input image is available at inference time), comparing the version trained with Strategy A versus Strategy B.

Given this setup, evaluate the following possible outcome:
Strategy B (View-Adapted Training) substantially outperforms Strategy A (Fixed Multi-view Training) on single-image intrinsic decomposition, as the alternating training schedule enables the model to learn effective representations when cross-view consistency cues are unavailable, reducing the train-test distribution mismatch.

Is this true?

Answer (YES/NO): YES